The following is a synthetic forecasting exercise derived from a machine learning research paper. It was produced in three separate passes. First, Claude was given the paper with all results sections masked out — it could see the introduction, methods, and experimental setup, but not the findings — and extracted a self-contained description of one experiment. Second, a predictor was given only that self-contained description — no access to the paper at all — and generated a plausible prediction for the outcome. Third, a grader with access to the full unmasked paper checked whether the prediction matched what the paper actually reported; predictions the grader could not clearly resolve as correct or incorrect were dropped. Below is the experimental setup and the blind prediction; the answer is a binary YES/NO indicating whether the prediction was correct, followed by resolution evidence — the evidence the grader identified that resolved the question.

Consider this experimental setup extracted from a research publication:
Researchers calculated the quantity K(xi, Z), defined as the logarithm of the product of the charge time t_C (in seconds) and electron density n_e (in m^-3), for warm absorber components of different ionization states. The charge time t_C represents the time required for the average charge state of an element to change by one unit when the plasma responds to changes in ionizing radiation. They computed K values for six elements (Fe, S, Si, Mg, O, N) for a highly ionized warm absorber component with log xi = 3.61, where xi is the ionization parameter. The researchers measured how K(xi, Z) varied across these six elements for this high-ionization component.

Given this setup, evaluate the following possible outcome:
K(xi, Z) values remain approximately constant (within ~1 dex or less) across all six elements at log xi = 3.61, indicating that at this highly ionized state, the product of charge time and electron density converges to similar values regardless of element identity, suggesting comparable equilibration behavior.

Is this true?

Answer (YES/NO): NO